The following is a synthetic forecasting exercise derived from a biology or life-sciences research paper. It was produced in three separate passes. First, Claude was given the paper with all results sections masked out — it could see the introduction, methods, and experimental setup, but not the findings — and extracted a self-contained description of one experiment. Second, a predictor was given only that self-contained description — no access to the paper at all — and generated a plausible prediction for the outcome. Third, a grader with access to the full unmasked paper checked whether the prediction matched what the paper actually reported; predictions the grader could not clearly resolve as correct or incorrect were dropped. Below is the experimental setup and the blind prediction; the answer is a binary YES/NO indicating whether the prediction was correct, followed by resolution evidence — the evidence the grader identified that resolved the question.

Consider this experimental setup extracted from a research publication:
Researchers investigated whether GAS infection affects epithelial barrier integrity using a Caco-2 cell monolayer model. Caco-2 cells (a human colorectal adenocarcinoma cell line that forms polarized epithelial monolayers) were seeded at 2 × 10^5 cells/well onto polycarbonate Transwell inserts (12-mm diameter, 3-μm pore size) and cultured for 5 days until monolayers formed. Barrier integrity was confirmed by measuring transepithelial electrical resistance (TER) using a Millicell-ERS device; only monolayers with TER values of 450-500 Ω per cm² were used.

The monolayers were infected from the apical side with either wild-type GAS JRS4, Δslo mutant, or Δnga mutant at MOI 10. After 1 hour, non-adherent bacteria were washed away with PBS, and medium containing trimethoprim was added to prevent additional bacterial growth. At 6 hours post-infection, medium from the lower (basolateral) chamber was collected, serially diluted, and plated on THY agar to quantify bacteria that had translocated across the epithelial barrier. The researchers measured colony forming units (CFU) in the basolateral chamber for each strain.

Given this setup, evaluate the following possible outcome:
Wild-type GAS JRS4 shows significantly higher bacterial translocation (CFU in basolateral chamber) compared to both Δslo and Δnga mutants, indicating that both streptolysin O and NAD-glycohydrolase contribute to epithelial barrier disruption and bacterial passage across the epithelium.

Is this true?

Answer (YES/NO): YES